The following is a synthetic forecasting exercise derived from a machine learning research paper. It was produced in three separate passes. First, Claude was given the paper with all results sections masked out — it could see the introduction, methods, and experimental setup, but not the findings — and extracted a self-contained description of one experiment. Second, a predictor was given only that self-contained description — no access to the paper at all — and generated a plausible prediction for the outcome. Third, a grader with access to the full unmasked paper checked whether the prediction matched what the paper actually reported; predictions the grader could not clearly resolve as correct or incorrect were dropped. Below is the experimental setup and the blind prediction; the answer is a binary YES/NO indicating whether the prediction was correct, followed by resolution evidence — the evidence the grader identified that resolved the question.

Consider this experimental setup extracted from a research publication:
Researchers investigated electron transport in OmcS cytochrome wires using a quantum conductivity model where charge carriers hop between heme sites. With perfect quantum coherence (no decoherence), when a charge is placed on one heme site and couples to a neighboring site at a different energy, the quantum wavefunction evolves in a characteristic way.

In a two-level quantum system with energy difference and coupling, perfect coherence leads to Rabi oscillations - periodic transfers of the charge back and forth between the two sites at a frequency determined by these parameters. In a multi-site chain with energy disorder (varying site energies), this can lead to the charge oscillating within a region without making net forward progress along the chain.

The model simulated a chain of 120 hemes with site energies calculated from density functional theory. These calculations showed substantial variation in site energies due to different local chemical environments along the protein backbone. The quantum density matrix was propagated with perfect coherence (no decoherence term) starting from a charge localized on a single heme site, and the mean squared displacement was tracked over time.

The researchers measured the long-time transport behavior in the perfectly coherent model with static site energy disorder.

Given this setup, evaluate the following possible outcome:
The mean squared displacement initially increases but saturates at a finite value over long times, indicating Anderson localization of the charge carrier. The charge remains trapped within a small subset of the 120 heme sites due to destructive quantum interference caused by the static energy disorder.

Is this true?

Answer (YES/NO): NO